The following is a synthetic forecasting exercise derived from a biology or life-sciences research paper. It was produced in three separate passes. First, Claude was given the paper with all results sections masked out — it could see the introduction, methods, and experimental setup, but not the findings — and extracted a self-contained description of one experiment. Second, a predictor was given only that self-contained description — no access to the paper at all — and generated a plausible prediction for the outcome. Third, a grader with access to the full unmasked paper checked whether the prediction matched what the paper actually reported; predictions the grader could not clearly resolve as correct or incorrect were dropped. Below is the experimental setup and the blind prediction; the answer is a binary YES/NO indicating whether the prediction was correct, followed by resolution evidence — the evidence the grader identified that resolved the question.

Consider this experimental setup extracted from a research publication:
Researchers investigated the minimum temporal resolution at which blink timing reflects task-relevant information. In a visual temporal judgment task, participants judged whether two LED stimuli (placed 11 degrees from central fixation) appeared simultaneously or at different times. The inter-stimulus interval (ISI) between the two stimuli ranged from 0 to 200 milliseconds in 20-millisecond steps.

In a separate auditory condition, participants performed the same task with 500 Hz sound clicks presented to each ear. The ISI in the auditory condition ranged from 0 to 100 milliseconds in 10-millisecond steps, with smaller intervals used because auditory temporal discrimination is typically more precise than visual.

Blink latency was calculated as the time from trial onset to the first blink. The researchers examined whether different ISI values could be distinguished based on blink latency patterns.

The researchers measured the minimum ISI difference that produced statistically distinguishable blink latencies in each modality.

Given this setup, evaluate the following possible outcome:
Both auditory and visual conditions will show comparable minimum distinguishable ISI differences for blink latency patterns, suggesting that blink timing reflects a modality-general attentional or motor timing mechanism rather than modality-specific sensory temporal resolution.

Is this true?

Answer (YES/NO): NO